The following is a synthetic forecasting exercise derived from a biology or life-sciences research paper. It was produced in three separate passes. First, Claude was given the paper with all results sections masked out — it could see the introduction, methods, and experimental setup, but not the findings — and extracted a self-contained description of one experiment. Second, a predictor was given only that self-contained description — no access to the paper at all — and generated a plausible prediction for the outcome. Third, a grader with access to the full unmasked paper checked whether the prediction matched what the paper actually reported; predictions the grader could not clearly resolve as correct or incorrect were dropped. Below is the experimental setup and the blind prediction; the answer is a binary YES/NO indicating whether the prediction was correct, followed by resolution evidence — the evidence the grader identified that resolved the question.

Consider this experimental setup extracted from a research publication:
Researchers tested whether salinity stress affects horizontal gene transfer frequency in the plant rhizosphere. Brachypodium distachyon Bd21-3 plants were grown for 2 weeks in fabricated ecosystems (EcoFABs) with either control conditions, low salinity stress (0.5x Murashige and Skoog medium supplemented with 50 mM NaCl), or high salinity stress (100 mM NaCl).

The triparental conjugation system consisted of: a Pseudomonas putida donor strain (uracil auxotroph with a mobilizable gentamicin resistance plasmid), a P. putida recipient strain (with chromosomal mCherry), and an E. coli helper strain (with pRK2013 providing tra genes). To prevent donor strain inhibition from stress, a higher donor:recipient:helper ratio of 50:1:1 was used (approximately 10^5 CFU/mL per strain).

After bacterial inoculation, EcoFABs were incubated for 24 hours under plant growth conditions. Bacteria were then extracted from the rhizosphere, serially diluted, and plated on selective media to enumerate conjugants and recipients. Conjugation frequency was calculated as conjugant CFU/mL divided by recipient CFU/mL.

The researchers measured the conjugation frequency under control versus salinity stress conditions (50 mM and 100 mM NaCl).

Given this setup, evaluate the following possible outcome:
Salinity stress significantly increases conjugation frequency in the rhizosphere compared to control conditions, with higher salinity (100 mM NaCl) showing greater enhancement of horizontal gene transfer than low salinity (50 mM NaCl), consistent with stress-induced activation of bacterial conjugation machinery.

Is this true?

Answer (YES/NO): NO